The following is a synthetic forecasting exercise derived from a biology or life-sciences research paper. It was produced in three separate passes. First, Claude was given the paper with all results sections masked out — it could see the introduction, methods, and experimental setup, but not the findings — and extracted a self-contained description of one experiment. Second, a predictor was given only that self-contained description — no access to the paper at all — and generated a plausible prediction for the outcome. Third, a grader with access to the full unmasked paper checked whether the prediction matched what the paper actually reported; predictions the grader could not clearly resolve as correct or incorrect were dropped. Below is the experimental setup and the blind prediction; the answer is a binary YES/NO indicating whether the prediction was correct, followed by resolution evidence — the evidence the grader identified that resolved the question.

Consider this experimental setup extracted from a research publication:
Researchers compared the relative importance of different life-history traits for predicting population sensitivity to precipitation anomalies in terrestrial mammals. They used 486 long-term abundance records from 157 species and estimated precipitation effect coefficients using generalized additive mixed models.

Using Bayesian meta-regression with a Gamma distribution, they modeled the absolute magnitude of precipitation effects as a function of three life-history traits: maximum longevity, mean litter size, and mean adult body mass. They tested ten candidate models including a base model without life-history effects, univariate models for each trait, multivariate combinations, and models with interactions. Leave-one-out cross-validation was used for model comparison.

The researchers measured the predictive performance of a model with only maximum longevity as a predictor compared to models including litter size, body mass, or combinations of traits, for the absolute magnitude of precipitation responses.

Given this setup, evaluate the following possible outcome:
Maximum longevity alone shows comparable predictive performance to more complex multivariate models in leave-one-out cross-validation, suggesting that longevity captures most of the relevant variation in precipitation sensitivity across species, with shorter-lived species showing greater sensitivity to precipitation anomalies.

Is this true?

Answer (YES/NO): YES